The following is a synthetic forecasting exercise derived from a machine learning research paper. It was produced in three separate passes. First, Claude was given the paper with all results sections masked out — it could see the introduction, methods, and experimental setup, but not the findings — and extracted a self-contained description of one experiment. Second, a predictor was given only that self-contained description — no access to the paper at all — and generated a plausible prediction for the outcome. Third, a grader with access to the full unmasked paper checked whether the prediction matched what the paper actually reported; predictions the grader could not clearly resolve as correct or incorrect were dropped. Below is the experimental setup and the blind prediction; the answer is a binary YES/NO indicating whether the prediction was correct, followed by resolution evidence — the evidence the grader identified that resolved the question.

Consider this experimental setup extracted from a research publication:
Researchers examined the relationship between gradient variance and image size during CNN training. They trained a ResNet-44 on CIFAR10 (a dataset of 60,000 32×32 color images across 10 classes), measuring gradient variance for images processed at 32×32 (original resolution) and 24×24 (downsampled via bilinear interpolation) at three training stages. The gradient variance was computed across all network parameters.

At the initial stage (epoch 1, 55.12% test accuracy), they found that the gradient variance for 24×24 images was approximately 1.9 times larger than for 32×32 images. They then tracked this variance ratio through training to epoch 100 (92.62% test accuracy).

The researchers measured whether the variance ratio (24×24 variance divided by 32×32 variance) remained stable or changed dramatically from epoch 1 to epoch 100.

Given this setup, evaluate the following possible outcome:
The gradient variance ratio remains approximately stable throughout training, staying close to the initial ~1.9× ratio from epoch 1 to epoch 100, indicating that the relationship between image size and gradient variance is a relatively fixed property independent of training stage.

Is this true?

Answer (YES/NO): NO